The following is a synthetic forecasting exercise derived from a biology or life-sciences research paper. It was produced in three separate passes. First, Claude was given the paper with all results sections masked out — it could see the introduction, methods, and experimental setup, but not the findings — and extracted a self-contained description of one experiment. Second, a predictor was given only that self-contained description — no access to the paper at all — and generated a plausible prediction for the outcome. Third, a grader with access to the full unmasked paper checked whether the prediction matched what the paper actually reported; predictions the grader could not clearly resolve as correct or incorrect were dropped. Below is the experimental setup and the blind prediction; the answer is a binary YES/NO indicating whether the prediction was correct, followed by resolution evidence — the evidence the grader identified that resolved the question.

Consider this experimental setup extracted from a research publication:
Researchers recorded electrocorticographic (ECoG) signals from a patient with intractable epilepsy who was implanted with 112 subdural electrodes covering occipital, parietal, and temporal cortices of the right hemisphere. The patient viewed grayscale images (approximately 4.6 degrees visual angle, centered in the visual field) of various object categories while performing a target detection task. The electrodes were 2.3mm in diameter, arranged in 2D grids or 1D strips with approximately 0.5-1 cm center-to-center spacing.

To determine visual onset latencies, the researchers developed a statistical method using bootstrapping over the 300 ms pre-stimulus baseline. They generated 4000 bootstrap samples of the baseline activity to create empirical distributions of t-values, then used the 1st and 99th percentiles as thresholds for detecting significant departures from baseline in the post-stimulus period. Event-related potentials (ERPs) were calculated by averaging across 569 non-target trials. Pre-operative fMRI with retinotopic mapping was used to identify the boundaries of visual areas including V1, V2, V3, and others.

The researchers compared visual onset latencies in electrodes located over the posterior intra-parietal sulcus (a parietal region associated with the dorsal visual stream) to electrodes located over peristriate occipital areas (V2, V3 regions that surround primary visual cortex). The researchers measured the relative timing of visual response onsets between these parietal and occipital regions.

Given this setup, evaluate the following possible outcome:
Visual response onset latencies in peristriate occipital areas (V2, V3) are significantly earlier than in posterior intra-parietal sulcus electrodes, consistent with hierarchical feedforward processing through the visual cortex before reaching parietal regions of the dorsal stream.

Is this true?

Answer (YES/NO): NO